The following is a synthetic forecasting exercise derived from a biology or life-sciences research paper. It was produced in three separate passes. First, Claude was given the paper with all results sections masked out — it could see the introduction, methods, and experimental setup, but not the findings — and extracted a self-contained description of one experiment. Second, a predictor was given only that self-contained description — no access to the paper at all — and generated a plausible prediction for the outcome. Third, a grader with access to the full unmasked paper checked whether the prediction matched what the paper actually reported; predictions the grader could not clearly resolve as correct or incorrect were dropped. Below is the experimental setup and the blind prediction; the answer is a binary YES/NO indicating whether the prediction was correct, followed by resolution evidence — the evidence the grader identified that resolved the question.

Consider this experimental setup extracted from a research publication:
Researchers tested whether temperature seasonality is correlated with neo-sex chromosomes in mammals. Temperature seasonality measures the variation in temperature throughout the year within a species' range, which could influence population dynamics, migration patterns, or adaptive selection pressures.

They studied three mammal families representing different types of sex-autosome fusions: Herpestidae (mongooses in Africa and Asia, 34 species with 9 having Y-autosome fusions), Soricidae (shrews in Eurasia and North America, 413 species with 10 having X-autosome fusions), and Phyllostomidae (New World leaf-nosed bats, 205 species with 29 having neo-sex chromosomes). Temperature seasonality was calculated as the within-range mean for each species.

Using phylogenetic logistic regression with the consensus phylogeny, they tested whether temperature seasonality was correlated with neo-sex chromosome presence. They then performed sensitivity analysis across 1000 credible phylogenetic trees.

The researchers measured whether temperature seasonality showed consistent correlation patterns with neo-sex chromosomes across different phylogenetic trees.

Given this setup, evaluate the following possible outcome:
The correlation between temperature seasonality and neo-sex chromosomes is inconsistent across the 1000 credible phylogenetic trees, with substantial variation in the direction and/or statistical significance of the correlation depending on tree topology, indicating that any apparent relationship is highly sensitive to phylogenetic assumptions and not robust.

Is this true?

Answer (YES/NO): YES